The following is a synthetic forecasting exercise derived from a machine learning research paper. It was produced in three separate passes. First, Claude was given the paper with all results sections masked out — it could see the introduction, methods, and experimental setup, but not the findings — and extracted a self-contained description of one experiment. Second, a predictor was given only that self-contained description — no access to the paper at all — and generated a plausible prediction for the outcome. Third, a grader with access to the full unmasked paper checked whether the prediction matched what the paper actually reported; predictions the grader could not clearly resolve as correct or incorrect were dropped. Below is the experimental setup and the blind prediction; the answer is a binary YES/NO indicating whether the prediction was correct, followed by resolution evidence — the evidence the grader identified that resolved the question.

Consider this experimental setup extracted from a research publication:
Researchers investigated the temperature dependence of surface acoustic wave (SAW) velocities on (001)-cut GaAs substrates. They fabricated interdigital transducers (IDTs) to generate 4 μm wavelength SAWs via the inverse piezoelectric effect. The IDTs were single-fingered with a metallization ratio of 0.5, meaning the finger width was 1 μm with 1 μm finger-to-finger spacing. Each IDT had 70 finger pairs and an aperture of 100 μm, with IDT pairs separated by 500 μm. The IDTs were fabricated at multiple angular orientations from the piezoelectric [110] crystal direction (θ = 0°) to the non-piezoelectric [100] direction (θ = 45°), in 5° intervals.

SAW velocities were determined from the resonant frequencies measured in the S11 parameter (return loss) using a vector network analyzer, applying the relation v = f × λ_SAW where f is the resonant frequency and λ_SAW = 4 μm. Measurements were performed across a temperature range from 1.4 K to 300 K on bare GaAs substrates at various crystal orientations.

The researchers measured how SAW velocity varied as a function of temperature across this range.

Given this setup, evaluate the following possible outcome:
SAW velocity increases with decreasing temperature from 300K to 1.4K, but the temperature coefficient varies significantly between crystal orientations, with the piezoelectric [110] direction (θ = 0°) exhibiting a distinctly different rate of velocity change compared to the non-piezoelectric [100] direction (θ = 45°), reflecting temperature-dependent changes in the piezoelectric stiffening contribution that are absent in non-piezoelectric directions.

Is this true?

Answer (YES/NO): NO